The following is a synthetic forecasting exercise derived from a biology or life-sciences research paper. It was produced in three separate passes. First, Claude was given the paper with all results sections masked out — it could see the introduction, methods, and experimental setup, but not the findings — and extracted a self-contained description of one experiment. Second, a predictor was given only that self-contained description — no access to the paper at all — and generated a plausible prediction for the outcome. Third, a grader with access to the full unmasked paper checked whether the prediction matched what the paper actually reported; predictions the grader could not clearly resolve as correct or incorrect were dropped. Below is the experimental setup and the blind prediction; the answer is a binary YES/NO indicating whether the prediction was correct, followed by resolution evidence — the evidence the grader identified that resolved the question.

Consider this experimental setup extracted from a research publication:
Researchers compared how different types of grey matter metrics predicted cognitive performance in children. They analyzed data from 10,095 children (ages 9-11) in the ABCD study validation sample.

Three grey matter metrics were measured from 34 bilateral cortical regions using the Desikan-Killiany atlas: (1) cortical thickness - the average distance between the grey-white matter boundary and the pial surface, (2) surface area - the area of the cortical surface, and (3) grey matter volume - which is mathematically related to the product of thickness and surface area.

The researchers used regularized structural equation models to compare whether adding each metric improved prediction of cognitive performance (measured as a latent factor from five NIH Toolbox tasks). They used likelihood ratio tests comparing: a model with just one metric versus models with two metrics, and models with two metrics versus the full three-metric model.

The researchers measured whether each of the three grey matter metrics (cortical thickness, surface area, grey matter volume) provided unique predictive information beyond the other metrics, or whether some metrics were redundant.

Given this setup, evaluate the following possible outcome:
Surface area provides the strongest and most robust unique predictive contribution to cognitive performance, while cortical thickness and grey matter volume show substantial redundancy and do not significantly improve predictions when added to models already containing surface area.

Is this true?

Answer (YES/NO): NO